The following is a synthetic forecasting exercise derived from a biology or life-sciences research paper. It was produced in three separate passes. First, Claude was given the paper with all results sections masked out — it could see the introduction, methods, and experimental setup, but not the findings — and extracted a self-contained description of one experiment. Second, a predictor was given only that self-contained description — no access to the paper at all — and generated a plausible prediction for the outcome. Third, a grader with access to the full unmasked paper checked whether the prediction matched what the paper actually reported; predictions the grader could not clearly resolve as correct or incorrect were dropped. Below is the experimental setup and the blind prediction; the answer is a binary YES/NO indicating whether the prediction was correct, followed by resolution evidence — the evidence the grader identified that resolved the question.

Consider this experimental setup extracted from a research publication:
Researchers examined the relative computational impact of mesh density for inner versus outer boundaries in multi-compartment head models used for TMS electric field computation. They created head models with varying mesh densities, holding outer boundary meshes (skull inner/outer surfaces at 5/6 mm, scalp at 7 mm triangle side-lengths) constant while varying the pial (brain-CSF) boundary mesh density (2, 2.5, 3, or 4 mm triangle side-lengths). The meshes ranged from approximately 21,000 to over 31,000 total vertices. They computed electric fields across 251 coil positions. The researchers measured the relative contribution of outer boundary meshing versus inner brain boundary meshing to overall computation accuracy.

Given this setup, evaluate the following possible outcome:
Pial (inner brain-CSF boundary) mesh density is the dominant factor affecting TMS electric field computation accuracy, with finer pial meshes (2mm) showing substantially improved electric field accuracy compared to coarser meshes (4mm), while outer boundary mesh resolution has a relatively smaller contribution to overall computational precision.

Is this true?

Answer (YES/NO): YES